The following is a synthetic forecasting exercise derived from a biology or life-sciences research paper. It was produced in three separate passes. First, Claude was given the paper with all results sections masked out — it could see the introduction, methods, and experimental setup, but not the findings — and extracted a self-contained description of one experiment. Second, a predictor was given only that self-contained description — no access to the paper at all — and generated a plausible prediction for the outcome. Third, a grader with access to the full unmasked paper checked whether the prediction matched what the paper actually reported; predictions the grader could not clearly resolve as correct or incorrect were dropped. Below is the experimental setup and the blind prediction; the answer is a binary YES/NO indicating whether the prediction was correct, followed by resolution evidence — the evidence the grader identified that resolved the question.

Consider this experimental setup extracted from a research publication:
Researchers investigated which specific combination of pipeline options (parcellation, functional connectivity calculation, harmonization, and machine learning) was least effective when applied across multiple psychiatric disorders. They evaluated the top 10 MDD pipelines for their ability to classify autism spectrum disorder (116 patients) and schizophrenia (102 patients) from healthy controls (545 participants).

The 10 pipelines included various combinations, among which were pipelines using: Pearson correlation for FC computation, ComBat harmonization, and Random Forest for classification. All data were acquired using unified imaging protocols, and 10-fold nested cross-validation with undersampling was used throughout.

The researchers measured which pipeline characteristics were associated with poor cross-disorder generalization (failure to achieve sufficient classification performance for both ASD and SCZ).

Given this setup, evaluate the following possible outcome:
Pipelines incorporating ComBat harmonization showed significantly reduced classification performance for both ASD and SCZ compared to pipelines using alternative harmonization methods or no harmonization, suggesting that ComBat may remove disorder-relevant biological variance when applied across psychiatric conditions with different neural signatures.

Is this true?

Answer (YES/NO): YES